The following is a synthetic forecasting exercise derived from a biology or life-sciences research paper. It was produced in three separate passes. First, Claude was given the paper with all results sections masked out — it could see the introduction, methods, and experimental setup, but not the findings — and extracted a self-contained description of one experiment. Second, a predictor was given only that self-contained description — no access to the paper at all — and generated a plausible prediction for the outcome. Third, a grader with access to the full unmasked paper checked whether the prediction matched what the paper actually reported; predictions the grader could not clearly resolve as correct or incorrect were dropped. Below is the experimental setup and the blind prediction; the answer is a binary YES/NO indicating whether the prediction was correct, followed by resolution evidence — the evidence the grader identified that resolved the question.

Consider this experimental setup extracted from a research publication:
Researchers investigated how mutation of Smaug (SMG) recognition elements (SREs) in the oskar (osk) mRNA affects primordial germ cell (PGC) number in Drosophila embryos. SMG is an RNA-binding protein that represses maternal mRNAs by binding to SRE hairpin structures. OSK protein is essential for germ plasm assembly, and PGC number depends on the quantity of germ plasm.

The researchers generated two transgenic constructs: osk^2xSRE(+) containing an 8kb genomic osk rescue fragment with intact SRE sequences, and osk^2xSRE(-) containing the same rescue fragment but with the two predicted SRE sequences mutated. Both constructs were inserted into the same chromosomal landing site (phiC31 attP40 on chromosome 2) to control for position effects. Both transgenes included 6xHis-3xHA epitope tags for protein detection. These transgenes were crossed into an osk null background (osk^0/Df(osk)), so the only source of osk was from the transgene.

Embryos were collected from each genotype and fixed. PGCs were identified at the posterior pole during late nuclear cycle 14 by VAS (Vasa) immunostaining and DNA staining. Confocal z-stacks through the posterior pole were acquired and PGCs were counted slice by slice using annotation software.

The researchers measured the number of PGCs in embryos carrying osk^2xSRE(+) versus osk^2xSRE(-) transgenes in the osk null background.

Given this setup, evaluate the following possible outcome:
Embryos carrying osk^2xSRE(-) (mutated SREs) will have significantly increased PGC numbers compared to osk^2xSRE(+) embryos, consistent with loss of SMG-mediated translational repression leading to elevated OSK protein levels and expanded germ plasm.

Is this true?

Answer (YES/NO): YES